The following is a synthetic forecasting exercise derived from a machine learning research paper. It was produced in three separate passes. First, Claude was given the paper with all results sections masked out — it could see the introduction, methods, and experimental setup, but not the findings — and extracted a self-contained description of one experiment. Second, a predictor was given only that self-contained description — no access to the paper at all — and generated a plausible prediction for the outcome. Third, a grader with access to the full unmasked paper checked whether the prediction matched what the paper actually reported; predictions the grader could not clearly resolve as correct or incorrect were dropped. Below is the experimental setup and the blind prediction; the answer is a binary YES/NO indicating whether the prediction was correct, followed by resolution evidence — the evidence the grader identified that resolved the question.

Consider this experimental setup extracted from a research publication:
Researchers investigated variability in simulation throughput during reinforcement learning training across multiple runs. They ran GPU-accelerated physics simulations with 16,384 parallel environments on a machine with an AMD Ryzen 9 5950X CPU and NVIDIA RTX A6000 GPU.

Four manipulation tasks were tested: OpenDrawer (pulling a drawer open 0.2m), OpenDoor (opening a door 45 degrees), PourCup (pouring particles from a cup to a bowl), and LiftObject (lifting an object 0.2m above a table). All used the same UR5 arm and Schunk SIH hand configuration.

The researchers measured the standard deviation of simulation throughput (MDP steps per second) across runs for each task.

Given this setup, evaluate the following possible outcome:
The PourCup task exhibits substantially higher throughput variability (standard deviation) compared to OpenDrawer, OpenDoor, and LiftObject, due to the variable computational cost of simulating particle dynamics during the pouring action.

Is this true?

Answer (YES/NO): NO